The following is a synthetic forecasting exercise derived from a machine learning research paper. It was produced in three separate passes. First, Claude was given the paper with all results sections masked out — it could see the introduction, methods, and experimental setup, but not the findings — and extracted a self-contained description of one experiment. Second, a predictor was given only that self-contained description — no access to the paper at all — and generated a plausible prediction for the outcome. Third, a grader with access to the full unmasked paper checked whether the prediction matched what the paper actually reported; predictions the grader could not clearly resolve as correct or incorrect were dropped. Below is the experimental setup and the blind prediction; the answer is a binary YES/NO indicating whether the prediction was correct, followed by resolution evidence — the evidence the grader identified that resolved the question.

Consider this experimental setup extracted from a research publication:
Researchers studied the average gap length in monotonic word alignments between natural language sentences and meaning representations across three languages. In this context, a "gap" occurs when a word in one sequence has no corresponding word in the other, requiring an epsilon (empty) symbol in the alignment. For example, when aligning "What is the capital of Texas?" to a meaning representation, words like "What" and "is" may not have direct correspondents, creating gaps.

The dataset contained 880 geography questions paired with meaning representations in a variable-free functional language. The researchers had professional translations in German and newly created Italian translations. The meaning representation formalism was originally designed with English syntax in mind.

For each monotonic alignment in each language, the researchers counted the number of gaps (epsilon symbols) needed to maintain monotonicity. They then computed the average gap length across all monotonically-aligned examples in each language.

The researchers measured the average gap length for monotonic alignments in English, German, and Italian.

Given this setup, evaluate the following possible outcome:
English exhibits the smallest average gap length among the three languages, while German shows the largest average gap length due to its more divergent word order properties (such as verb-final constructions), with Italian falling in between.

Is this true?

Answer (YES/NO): YES